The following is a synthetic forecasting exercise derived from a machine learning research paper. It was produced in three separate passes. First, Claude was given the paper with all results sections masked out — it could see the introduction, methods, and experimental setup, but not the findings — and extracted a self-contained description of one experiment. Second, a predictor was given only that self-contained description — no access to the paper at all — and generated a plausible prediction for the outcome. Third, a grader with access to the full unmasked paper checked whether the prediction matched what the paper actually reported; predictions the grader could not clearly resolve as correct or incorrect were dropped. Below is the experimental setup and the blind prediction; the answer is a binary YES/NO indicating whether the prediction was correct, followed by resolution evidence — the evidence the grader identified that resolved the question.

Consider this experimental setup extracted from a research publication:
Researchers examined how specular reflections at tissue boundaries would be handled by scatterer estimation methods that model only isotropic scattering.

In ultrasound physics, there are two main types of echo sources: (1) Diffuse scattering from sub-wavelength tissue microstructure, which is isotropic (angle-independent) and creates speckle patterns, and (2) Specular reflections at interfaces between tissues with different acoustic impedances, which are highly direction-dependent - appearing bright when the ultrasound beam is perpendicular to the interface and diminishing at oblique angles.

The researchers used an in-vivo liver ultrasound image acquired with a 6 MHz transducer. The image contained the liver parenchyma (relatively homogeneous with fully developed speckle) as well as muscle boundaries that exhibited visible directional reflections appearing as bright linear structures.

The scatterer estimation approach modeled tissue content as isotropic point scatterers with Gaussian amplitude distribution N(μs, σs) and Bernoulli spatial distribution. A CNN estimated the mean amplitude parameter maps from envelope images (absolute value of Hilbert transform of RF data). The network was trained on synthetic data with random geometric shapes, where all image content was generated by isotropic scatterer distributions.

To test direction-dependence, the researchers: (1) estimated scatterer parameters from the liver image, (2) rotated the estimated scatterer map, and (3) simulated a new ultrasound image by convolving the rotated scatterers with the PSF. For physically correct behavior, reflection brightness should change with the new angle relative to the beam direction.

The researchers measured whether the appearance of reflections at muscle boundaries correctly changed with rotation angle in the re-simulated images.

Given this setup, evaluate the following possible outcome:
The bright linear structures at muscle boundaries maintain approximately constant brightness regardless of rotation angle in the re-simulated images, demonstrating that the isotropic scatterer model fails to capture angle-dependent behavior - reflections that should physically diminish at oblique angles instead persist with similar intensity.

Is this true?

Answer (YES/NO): YES